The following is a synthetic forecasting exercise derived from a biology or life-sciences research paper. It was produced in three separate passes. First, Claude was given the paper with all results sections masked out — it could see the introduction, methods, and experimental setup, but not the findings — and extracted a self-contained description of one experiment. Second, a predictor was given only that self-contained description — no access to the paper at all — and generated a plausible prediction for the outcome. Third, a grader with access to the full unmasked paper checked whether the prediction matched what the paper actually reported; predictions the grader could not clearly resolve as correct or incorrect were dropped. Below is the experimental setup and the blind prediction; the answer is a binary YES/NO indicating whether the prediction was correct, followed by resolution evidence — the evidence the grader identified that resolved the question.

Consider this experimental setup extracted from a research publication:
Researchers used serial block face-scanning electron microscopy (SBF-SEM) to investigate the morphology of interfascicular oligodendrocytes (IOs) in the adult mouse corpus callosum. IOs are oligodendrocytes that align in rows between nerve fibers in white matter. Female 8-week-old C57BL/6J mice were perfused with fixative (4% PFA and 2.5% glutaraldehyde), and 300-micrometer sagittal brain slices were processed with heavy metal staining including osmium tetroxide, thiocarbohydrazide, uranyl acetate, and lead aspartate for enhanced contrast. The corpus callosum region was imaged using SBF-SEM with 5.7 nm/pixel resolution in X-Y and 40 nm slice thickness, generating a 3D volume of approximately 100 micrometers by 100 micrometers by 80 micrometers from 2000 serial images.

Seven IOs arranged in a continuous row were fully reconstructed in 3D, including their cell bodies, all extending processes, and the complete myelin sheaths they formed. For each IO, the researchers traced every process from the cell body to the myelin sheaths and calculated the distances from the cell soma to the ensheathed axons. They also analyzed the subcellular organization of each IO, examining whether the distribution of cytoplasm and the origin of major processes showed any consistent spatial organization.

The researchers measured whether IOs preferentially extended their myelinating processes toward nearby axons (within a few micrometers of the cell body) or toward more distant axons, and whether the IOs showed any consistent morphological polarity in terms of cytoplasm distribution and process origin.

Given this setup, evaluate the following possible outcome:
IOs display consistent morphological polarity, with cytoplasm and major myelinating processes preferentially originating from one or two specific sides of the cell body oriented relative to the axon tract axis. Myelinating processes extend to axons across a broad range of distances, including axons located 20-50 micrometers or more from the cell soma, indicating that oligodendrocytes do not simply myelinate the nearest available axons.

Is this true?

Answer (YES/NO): NO